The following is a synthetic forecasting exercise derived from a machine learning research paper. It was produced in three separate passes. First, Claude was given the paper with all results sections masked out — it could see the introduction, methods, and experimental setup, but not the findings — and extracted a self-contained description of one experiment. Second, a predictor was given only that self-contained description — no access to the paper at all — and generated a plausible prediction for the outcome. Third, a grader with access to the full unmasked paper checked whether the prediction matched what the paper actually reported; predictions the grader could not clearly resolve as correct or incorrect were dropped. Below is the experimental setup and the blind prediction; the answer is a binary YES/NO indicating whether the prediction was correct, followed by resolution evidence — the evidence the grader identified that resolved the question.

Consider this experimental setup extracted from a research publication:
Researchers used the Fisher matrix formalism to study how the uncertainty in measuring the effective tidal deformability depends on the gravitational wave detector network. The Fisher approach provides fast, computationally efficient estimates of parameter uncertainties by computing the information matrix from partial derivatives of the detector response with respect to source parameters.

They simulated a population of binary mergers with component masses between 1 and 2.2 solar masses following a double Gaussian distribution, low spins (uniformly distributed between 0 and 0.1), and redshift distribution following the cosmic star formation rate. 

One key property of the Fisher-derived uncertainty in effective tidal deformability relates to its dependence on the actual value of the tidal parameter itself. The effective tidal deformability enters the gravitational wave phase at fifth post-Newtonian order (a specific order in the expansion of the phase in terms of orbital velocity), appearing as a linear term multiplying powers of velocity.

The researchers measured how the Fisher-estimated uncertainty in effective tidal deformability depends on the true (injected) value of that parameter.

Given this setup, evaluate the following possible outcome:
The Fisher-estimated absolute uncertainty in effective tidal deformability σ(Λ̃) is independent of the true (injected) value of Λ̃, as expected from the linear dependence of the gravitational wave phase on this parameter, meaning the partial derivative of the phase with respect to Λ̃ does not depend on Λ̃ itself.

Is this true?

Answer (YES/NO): YES